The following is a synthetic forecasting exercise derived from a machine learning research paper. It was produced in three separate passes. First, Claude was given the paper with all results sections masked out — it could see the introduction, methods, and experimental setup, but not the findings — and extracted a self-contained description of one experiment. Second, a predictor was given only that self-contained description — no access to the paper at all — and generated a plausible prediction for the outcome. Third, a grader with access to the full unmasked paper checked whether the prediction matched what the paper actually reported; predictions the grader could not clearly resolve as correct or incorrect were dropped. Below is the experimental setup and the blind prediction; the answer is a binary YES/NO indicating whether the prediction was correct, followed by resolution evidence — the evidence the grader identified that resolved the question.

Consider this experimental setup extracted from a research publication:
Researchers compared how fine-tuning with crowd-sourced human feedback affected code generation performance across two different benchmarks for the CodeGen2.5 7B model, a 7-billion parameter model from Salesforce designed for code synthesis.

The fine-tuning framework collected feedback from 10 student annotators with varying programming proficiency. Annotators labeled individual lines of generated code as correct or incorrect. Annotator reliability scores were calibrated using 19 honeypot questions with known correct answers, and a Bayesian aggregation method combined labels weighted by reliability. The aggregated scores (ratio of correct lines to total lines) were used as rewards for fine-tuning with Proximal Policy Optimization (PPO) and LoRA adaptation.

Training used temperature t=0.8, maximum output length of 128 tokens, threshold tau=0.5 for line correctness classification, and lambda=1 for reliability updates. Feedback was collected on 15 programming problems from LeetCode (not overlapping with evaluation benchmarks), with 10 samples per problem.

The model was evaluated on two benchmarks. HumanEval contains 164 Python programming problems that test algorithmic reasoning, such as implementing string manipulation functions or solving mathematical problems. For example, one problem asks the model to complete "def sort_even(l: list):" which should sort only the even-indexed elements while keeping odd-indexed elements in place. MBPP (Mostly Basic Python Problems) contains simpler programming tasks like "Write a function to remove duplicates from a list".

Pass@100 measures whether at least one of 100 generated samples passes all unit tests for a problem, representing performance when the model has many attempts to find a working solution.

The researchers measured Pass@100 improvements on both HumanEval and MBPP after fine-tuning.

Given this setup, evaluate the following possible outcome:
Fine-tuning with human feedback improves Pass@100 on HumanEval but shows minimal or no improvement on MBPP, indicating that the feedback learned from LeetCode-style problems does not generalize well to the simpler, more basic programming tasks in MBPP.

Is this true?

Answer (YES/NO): NO